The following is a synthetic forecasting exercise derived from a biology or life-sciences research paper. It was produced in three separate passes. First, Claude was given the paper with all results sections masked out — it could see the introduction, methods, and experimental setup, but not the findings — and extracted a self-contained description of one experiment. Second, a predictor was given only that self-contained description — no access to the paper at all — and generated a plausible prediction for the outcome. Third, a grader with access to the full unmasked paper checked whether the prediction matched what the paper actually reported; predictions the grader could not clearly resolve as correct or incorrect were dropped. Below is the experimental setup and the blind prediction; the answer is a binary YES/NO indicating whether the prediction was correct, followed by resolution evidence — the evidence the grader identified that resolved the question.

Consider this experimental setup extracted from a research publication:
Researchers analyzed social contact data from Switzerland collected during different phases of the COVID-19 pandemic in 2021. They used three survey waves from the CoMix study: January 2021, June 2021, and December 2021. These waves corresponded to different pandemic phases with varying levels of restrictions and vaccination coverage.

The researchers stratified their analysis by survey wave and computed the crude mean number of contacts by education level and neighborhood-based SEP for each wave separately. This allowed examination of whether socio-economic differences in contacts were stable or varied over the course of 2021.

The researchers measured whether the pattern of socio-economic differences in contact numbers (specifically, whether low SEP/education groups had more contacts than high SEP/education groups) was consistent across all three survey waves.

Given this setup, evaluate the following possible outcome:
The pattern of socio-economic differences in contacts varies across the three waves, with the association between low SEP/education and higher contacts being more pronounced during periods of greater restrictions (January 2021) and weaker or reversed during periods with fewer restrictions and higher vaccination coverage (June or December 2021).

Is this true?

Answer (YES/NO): NO